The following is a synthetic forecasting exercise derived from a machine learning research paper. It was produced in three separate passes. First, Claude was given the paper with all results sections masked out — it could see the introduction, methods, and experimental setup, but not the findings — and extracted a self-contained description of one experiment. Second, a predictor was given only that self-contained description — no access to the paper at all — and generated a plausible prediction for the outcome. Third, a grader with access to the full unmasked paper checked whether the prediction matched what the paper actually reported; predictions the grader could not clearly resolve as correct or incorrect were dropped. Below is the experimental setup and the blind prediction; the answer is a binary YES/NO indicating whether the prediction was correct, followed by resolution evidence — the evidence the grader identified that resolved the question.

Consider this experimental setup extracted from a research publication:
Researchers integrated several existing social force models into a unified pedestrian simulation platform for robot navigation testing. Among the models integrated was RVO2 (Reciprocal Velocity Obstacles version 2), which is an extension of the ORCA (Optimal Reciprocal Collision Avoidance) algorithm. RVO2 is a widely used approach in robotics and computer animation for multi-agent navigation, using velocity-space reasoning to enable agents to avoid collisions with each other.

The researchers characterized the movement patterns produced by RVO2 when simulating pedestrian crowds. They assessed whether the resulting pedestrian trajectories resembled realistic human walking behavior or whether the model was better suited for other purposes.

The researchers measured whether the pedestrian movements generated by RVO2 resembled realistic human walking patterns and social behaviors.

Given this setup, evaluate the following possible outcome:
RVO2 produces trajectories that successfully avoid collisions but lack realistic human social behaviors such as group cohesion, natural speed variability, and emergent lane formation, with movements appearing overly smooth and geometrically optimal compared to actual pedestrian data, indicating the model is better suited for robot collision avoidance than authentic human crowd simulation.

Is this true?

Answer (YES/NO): NO